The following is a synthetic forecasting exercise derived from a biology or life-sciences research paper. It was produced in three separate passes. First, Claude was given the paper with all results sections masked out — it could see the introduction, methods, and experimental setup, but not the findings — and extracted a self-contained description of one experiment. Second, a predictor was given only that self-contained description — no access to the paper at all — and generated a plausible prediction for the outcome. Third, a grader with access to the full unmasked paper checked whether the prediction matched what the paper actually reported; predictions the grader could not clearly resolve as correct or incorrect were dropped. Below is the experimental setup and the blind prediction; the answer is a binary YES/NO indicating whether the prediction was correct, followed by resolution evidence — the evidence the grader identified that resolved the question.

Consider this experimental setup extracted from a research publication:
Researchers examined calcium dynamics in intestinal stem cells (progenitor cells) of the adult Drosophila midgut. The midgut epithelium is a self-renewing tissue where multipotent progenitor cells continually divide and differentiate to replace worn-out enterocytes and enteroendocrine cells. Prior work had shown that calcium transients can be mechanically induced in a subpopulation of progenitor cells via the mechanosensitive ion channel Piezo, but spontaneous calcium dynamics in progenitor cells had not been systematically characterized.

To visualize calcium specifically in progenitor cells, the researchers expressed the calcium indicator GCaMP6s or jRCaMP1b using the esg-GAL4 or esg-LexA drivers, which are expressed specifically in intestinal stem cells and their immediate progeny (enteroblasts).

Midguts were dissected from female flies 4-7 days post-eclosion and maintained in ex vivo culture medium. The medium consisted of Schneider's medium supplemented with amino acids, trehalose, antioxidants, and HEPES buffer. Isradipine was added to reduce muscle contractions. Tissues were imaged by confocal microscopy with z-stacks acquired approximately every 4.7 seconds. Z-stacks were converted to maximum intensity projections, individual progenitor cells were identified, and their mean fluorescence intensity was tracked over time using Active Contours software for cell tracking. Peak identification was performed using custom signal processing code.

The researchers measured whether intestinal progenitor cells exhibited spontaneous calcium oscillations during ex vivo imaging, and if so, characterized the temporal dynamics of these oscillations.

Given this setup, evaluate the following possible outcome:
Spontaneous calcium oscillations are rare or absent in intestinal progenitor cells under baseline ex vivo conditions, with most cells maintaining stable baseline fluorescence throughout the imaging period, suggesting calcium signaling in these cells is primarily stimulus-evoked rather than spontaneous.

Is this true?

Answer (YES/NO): NO